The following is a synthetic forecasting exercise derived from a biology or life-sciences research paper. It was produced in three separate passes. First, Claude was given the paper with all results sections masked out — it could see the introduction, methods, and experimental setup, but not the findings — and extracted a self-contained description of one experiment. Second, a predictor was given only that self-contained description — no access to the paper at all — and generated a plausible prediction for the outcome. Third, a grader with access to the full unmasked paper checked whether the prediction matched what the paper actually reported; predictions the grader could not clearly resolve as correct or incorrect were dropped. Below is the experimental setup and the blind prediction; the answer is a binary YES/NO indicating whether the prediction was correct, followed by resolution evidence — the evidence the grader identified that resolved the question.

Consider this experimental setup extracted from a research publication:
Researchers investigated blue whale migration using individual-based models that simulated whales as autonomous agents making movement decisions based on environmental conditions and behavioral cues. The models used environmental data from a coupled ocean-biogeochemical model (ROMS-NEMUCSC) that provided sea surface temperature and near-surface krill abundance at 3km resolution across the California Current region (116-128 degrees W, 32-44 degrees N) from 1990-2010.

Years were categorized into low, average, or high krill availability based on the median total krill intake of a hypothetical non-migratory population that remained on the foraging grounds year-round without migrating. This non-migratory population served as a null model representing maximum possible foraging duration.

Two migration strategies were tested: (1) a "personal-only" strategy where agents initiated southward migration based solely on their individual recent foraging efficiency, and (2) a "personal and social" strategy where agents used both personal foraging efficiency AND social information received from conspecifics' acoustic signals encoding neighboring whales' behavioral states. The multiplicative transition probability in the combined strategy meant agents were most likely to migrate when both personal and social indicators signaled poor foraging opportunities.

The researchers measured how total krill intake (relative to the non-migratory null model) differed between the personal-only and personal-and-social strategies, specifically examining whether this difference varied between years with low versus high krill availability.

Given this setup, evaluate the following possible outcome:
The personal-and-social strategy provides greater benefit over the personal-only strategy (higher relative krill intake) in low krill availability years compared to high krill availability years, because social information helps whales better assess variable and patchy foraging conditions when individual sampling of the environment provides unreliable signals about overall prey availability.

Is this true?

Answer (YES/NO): YES